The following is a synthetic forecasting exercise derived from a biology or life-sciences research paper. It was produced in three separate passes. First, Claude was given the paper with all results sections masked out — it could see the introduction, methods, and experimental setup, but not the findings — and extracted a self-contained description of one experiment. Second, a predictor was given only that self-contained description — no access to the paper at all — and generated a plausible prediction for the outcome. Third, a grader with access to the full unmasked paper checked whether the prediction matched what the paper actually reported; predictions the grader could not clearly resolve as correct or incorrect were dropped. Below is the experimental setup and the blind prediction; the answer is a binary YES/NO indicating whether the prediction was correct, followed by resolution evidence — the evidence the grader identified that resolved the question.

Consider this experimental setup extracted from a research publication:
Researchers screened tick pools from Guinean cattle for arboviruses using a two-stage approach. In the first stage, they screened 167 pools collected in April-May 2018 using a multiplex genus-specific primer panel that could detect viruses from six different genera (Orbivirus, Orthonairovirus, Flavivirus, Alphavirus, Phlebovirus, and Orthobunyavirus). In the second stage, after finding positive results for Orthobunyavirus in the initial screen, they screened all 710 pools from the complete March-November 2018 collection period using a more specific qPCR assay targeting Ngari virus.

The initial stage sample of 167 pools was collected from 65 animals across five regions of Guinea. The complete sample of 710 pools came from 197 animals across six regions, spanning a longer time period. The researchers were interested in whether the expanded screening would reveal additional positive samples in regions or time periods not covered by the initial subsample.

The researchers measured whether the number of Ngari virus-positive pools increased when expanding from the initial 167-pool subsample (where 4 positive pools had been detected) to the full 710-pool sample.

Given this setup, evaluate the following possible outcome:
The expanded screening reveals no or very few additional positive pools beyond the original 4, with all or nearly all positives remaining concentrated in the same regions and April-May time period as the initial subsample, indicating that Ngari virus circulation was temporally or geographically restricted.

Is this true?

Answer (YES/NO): NO